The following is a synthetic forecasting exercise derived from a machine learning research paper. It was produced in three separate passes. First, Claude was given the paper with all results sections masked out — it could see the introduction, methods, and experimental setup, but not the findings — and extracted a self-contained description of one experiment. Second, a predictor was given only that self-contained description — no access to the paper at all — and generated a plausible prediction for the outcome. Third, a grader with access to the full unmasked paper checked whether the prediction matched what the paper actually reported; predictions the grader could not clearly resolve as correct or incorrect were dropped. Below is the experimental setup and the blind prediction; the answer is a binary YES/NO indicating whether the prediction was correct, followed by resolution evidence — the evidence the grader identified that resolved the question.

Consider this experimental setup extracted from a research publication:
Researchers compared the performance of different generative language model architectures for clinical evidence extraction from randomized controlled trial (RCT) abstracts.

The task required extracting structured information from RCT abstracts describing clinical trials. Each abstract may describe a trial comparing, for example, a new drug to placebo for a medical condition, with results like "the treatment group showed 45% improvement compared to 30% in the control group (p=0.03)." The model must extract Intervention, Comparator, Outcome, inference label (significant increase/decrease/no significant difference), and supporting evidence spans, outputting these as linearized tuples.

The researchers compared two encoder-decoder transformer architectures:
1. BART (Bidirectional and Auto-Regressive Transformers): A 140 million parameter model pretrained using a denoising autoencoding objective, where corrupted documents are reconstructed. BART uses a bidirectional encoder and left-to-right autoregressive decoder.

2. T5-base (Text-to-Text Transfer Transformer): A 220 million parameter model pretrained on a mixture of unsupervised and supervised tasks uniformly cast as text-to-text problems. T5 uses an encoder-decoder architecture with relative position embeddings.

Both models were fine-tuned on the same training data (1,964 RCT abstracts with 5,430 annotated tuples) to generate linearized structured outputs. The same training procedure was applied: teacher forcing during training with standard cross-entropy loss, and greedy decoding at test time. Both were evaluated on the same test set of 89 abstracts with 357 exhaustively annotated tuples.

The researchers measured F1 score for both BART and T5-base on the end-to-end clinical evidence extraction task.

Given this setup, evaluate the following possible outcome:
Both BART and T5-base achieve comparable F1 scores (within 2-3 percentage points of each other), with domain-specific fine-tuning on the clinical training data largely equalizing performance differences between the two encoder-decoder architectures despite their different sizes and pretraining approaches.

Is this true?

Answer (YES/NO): NO